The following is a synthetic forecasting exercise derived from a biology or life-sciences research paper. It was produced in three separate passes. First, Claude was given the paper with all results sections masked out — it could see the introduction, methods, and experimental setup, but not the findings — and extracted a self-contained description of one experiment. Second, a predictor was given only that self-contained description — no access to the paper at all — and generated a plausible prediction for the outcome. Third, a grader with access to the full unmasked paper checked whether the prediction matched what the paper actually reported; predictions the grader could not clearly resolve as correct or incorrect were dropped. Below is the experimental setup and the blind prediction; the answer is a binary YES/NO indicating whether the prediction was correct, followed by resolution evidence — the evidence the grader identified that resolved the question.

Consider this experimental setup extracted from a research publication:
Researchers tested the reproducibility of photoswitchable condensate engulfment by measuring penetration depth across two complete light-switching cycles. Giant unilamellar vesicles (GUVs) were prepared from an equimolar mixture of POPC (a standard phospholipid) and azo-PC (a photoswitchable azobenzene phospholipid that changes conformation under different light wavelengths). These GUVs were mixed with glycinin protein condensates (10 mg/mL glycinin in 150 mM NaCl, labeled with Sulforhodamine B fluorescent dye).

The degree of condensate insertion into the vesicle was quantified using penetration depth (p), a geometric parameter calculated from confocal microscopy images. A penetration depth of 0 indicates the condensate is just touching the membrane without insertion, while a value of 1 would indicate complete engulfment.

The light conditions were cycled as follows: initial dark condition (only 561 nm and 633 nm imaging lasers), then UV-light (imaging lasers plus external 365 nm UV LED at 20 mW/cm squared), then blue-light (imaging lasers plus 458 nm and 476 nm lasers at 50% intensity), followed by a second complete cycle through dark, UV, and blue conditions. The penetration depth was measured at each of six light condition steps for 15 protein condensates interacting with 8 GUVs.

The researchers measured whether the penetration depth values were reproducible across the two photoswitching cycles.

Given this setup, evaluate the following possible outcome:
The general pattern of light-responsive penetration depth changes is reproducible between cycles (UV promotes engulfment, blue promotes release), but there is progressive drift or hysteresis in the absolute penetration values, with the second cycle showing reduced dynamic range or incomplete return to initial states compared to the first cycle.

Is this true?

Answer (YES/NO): NO